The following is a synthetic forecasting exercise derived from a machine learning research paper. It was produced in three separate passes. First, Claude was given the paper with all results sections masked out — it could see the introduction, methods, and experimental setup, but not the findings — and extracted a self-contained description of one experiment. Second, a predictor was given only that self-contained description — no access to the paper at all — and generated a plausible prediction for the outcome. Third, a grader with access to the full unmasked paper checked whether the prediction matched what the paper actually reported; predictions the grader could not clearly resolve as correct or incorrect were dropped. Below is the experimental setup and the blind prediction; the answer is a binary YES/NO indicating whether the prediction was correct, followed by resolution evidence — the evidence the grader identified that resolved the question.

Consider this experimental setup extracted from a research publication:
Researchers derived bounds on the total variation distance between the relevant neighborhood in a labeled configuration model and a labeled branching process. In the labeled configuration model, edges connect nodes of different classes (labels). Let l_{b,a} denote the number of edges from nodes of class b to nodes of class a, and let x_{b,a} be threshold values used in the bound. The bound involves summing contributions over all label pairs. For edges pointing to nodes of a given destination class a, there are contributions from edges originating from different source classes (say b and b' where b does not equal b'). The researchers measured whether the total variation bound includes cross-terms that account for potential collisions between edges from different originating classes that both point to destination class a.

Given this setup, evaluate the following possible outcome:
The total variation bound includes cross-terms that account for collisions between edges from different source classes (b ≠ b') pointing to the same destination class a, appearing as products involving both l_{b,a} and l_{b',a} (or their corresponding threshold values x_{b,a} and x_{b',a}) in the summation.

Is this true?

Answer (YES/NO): YES